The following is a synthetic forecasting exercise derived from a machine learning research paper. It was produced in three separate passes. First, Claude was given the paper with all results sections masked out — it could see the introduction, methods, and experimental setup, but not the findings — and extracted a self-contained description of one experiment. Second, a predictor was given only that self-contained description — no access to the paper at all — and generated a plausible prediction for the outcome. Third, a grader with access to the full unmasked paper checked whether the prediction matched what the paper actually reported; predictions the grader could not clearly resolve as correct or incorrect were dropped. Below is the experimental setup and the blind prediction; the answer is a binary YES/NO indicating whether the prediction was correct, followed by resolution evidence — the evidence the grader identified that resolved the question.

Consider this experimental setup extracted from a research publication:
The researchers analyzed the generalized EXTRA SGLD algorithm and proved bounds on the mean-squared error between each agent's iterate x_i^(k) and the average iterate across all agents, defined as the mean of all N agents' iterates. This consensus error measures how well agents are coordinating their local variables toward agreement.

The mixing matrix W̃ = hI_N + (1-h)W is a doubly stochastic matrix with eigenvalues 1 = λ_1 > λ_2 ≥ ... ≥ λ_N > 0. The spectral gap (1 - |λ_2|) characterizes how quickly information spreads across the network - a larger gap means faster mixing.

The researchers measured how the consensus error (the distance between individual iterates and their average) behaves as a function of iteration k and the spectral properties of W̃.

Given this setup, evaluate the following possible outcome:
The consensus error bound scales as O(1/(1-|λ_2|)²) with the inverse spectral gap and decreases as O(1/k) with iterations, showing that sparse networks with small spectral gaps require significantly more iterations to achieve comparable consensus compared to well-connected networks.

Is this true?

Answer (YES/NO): NO